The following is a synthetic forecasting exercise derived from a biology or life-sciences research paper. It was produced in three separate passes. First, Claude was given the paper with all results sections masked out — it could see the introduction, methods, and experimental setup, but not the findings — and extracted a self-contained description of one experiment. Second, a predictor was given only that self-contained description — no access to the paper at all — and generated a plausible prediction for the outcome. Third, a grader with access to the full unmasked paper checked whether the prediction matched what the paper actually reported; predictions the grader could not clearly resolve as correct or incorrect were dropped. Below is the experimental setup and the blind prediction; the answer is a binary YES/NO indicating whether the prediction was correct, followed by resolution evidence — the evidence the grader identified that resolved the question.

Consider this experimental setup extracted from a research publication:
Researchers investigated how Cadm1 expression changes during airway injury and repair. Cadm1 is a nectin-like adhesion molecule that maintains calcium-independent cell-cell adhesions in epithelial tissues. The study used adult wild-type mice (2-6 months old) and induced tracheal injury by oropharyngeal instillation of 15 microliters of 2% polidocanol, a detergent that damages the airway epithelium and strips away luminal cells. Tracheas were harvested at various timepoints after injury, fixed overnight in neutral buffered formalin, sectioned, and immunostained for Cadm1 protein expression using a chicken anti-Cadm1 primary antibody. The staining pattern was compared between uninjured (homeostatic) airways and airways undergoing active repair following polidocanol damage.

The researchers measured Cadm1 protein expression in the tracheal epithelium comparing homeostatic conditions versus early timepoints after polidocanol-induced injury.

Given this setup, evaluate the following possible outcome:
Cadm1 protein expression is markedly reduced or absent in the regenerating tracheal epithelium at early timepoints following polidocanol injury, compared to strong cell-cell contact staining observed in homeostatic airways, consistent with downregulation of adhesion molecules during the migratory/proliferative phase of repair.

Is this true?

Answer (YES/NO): YES